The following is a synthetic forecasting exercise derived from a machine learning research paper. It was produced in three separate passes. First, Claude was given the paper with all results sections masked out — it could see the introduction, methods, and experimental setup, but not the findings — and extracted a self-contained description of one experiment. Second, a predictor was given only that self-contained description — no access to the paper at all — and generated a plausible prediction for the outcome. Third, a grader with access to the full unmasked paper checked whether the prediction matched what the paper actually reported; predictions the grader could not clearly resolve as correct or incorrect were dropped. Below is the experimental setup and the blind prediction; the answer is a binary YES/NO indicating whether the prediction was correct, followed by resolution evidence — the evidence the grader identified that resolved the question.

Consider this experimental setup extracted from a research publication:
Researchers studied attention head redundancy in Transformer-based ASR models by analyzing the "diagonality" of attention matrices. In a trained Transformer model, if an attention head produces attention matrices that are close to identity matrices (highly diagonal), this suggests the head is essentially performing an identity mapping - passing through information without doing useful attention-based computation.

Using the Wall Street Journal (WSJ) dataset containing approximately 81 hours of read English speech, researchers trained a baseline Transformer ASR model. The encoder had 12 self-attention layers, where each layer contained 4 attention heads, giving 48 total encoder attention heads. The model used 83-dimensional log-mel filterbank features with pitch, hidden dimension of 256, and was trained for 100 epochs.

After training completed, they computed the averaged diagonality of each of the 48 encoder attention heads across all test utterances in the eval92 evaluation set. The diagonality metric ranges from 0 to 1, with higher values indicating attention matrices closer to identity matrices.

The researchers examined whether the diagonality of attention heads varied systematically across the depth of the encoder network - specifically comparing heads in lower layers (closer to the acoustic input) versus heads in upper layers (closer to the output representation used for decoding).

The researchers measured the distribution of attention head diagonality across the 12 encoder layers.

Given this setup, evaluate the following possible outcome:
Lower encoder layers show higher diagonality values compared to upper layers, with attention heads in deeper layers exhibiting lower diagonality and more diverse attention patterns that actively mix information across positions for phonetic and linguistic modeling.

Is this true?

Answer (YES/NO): NO